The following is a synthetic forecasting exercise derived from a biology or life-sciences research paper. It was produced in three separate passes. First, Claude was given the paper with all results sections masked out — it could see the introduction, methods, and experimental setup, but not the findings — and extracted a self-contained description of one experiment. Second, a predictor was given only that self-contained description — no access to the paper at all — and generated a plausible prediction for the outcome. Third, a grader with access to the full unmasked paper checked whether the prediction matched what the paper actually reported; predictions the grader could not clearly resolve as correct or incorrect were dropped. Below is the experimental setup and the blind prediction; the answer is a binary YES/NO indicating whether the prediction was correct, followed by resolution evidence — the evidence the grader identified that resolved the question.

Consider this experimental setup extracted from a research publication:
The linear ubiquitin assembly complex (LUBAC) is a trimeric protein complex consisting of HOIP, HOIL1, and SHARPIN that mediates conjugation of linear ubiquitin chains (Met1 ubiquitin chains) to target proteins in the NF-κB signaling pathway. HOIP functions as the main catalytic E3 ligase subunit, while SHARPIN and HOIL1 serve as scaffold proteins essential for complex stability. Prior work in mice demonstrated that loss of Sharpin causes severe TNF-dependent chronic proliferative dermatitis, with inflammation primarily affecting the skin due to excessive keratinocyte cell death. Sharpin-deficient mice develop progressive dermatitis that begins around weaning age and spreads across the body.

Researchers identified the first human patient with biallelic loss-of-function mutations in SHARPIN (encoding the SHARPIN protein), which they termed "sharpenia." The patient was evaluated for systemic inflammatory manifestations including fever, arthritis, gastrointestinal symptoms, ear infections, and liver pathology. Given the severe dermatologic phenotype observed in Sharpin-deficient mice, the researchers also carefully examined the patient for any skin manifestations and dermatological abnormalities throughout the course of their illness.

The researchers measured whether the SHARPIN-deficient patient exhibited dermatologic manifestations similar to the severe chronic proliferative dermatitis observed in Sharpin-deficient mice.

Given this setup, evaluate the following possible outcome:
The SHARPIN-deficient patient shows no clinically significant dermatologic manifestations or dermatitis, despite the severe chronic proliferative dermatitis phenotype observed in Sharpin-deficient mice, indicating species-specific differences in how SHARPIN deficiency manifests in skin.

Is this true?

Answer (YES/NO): YES